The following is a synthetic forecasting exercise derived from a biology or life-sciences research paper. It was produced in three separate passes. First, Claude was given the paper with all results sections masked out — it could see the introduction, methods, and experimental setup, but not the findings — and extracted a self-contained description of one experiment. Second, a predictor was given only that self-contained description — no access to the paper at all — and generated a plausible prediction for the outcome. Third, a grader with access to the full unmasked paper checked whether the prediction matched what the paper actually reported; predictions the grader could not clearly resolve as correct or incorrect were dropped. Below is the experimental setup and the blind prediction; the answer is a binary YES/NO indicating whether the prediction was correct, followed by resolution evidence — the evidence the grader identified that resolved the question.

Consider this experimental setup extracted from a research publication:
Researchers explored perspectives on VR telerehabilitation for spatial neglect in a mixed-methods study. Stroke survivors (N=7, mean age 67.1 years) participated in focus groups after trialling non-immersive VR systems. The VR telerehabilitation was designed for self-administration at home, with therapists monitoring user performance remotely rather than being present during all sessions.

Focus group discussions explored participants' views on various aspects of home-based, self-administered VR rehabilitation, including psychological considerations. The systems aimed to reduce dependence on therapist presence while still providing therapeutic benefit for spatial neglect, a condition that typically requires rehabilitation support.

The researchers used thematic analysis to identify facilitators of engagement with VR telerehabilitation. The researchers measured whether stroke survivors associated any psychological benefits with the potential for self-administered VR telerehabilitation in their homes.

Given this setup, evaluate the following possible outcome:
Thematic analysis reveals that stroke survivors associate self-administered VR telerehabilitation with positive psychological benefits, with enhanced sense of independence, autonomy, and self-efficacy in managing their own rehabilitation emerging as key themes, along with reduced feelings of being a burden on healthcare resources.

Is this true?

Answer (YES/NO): NO